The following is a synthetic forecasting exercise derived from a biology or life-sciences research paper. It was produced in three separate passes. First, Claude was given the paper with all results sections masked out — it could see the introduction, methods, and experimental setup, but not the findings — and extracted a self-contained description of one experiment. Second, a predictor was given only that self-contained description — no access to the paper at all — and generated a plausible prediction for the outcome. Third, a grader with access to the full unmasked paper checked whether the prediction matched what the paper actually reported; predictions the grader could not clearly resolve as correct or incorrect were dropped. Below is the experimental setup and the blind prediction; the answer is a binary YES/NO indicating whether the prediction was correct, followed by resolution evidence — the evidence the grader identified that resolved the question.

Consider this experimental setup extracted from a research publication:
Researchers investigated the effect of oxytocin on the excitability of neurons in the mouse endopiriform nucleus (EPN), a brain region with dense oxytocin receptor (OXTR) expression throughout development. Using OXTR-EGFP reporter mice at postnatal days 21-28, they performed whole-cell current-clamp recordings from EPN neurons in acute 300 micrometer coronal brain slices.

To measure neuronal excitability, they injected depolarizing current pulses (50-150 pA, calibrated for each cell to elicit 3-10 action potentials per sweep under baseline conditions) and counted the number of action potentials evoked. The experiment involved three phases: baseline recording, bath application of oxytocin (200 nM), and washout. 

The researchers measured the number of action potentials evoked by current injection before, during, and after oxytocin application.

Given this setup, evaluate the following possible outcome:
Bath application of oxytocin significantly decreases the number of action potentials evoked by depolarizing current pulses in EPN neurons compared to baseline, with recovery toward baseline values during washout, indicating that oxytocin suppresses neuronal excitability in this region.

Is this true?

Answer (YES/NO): NO